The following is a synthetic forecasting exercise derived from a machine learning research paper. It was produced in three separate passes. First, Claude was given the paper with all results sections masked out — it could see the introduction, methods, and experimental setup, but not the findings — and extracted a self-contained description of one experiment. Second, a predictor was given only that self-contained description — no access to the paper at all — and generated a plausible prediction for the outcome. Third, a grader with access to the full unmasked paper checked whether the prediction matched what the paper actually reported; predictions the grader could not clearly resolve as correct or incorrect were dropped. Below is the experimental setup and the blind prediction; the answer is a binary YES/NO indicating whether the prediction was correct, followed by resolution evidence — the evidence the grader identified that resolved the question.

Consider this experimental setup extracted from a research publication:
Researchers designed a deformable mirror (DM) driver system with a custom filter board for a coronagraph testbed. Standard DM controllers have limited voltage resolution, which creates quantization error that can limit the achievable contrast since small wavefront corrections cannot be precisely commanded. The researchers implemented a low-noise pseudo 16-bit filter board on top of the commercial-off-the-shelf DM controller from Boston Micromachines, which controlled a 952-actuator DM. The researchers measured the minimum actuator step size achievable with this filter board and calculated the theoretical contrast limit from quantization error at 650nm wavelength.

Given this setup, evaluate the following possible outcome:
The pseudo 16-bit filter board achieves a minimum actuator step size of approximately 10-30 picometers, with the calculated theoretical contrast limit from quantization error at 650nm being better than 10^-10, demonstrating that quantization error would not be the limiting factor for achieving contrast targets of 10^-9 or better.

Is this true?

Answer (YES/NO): YES